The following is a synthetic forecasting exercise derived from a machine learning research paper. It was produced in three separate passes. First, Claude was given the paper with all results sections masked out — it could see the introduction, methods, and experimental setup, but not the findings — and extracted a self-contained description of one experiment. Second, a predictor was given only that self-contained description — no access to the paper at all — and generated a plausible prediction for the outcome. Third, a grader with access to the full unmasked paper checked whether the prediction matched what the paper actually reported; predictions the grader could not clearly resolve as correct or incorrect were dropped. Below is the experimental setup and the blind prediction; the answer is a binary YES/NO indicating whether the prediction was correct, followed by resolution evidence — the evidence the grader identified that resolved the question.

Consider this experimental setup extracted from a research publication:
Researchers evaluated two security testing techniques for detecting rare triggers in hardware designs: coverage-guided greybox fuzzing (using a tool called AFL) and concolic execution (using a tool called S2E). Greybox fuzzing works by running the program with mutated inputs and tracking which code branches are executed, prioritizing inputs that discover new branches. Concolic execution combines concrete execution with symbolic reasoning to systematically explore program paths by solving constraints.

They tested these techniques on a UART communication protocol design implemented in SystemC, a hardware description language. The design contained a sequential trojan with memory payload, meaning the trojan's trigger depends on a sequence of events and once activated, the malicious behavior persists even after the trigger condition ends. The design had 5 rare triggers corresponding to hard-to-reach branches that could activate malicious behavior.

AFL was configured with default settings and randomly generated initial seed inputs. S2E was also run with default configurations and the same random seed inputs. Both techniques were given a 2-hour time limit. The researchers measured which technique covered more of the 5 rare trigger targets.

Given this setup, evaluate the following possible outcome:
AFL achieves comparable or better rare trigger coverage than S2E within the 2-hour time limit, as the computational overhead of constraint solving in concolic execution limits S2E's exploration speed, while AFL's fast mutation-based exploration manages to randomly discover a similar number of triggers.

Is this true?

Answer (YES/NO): YES